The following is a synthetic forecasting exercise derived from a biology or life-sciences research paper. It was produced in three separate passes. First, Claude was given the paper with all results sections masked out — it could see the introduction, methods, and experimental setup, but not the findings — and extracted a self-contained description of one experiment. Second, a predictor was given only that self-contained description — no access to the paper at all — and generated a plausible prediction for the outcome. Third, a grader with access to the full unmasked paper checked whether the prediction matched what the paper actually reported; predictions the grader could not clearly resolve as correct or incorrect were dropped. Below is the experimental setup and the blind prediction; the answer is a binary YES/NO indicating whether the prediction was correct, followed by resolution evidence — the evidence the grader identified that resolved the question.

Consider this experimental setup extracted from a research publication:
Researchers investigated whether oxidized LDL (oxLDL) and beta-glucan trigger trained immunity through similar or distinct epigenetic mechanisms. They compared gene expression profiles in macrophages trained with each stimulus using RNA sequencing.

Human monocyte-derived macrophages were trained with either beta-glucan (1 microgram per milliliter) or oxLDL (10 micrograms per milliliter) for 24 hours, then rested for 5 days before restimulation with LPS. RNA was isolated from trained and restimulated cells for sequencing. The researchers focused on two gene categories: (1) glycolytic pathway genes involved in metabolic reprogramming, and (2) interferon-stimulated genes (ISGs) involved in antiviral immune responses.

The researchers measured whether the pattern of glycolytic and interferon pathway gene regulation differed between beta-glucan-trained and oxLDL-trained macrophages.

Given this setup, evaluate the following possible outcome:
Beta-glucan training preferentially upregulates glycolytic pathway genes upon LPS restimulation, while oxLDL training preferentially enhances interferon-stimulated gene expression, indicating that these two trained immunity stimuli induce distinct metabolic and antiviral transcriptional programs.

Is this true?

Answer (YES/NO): NO